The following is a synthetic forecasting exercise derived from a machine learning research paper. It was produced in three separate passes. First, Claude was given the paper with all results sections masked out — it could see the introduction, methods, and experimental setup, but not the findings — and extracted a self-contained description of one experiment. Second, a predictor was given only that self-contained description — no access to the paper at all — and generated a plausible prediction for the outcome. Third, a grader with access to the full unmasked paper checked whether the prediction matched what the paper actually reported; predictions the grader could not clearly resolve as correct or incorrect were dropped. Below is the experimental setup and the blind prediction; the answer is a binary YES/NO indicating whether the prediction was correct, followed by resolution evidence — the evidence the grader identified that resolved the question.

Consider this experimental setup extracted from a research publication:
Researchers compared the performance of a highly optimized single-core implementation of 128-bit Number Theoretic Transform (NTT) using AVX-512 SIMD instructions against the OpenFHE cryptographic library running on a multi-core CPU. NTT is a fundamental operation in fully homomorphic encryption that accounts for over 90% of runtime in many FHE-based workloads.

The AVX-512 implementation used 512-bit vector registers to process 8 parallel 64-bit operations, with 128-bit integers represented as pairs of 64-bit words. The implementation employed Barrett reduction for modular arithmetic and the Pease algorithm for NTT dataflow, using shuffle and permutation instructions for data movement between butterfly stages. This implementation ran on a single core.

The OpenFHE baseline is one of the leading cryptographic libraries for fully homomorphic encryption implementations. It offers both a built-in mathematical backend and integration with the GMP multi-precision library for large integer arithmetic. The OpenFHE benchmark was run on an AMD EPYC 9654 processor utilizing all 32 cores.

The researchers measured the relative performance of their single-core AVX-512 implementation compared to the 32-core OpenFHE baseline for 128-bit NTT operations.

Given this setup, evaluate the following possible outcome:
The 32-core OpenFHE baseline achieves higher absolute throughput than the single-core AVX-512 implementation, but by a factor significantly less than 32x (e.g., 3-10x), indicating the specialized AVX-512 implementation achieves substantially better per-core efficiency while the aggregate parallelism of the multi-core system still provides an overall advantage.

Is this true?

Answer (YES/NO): NO